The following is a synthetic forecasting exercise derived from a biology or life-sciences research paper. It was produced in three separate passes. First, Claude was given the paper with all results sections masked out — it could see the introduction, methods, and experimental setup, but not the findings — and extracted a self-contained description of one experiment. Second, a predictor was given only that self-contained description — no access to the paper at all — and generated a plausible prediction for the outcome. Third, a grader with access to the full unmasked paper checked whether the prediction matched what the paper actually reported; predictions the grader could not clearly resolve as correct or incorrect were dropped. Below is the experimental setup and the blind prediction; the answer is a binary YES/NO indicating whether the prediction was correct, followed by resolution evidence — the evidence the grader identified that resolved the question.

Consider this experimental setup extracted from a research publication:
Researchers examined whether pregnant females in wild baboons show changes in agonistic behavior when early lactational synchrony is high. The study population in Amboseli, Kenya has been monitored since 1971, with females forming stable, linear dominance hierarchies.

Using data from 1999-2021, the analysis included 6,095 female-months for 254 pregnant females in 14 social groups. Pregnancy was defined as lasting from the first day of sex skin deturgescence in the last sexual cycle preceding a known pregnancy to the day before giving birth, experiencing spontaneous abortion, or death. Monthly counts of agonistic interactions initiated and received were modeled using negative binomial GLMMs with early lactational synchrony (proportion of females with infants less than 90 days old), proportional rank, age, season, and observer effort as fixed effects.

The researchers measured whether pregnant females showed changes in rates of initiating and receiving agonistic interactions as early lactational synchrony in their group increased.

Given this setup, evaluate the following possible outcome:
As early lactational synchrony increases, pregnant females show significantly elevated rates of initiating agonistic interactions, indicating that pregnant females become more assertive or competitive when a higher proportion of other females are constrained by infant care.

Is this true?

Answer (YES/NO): YES